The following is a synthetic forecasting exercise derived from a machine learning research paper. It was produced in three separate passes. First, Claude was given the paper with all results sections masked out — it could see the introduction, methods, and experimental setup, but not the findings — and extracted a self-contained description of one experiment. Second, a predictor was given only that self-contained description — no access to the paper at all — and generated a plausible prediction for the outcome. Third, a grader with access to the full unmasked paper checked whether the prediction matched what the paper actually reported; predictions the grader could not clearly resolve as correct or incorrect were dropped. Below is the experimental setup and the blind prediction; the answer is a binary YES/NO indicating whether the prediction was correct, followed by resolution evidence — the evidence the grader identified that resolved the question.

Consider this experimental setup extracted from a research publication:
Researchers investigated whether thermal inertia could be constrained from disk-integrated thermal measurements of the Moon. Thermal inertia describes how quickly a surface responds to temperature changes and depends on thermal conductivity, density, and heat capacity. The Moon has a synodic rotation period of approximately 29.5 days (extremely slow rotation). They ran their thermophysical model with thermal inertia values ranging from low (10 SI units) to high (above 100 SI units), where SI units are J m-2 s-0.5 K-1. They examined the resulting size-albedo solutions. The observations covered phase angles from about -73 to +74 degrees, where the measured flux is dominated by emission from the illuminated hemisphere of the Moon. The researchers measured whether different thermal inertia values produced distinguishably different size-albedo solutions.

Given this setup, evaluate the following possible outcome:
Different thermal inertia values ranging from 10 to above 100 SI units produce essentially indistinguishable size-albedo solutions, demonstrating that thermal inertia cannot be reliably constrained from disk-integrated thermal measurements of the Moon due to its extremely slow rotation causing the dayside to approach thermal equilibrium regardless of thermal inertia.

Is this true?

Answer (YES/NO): YES